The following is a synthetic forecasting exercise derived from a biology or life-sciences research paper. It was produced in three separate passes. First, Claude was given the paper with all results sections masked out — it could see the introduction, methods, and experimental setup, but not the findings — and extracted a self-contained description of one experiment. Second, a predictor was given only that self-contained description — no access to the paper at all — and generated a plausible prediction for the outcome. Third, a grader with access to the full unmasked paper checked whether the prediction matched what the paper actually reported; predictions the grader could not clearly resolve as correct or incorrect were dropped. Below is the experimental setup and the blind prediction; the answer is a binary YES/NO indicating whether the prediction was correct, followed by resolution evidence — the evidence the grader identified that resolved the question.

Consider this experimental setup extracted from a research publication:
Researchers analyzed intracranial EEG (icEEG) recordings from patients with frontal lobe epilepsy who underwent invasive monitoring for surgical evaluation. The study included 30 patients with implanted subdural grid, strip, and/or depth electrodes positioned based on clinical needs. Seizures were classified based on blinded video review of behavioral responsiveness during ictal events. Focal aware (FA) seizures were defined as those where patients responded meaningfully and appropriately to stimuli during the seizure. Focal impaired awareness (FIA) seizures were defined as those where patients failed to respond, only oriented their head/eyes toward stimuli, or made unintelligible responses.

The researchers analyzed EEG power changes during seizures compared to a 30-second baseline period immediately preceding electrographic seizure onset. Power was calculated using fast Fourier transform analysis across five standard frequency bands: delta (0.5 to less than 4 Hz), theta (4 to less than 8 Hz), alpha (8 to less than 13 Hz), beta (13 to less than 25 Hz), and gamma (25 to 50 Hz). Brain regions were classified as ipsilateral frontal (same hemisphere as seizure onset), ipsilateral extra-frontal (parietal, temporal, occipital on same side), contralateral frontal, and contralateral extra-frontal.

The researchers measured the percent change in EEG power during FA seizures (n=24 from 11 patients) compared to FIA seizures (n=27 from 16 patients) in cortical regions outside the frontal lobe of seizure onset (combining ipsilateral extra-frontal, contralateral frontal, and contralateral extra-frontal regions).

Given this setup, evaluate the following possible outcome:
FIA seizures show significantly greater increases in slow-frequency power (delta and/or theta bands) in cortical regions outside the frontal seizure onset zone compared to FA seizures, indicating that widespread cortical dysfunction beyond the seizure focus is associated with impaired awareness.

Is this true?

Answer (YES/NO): NO